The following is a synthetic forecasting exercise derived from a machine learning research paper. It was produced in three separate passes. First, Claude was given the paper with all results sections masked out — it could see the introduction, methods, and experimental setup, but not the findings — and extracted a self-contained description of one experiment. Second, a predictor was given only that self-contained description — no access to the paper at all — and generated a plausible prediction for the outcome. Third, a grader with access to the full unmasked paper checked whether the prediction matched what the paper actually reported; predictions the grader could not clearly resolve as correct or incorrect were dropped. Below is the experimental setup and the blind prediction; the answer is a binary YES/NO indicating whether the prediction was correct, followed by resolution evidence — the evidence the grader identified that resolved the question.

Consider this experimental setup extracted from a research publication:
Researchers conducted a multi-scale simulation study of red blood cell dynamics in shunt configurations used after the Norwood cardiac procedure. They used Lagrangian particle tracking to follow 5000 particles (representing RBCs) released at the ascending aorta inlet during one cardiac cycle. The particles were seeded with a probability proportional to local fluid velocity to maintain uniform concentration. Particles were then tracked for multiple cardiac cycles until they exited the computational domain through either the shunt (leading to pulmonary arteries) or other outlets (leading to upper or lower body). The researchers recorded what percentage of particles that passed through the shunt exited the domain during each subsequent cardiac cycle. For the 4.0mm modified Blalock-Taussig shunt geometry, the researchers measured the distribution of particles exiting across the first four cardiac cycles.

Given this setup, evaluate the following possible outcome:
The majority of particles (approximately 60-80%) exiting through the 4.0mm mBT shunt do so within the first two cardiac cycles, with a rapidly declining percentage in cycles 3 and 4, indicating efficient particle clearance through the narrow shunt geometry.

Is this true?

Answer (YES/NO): NO